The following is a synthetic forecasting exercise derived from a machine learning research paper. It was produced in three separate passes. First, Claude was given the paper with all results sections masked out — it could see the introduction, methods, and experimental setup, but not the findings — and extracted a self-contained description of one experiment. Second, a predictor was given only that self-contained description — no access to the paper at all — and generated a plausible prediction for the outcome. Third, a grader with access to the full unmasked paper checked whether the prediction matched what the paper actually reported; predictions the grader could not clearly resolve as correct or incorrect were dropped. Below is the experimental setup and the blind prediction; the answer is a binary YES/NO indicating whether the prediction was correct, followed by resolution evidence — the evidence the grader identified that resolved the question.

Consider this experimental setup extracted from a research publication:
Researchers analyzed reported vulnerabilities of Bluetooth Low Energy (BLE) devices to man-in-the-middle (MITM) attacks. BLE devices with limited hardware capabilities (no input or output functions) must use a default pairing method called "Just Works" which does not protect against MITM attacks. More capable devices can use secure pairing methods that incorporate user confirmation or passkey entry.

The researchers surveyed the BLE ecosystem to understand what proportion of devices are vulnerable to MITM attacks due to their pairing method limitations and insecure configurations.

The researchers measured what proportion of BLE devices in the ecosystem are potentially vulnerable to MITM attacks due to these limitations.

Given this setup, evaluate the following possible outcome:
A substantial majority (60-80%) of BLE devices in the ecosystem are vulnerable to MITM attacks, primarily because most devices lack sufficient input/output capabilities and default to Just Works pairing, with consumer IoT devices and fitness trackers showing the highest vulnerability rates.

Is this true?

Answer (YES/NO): YES